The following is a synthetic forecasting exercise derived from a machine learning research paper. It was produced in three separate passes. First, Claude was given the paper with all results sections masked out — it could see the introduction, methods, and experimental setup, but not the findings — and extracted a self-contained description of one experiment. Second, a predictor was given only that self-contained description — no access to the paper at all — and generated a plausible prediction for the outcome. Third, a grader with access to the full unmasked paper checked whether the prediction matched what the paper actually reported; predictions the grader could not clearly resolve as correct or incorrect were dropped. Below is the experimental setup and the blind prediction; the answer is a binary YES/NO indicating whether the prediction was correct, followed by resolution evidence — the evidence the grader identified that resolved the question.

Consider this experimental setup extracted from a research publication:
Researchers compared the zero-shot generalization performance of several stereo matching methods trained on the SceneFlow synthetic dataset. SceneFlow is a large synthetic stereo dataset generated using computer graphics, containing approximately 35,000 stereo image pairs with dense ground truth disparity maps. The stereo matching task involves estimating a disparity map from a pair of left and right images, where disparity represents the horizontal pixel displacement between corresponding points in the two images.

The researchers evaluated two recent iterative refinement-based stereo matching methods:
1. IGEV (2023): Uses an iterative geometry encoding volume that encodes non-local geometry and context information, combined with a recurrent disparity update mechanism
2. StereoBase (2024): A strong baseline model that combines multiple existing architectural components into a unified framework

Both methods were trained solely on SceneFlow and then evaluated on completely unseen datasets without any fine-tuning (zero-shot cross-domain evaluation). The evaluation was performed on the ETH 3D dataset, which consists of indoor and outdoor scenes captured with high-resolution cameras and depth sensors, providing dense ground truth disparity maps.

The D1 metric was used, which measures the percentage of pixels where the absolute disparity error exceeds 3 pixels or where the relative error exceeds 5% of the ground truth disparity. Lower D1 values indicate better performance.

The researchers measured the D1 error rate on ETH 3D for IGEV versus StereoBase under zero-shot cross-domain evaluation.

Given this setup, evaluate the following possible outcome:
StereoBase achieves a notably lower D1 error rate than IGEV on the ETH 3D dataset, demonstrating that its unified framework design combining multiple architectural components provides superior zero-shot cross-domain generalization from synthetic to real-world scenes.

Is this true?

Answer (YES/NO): NO